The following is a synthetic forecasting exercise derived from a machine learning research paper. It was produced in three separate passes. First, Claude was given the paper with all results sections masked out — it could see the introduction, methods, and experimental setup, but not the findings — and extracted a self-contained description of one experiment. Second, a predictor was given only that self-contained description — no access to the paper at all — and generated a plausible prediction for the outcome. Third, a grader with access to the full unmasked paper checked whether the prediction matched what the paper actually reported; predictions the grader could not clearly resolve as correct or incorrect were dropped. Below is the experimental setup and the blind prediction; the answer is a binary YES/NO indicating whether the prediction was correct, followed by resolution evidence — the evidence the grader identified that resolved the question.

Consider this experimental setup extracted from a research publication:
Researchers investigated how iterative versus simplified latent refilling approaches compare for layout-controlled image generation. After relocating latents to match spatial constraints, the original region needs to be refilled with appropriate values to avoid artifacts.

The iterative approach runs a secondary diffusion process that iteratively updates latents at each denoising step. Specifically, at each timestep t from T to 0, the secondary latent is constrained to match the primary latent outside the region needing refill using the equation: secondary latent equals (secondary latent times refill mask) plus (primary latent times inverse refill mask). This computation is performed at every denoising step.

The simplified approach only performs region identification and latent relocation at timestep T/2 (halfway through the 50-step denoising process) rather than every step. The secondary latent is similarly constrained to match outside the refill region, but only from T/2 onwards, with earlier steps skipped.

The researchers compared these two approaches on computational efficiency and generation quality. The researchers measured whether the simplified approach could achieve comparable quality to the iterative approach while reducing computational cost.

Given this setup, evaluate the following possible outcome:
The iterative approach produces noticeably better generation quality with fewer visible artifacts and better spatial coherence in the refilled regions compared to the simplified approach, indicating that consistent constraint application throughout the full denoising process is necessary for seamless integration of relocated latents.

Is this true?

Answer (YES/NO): NO